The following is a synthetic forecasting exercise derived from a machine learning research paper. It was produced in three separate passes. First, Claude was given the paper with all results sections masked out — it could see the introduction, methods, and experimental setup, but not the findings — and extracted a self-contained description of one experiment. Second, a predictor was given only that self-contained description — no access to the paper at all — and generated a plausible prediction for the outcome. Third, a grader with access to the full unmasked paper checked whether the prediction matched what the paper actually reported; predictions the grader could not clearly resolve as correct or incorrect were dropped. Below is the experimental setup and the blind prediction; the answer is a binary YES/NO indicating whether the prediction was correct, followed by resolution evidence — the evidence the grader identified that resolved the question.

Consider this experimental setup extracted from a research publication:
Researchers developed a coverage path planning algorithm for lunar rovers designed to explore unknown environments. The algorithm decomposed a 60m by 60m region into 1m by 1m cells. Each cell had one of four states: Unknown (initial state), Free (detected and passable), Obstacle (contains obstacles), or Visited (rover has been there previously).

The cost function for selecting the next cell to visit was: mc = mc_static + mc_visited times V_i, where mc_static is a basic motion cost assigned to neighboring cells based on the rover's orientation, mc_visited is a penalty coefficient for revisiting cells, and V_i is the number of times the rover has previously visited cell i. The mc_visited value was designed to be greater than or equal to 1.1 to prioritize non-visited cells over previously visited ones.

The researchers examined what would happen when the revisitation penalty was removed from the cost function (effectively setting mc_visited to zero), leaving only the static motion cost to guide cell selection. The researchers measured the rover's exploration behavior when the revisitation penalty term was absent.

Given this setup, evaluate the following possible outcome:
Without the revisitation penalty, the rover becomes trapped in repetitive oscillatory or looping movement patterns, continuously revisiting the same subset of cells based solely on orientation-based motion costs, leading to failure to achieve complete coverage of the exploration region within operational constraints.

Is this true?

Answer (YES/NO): YES